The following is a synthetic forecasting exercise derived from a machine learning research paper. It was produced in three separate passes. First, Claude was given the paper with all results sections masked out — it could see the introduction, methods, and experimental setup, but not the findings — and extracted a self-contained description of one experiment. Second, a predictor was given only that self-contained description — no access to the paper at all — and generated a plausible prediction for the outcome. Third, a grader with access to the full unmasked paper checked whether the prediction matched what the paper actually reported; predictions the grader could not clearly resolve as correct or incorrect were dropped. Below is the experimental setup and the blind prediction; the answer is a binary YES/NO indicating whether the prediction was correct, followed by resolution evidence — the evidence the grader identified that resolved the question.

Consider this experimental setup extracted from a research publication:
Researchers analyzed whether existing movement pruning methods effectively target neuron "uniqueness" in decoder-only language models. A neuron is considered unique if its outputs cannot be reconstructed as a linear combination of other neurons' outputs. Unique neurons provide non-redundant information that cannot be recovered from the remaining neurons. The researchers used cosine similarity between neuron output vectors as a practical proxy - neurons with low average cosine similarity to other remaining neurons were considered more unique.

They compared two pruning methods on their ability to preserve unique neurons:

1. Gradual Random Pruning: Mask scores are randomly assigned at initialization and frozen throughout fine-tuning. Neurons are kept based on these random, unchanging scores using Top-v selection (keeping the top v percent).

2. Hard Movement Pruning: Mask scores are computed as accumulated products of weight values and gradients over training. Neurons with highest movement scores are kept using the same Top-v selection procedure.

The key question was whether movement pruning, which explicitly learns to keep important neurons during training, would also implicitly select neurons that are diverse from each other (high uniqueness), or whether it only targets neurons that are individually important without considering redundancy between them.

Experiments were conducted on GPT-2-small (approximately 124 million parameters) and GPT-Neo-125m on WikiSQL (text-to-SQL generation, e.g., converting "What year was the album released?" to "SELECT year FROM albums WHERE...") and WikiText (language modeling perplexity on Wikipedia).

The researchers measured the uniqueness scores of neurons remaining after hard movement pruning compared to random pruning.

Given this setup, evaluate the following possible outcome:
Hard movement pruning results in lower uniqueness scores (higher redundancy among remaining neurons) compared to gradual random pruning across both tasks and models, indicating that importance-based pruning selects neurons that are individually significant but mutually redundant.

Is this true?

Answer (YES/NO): NO